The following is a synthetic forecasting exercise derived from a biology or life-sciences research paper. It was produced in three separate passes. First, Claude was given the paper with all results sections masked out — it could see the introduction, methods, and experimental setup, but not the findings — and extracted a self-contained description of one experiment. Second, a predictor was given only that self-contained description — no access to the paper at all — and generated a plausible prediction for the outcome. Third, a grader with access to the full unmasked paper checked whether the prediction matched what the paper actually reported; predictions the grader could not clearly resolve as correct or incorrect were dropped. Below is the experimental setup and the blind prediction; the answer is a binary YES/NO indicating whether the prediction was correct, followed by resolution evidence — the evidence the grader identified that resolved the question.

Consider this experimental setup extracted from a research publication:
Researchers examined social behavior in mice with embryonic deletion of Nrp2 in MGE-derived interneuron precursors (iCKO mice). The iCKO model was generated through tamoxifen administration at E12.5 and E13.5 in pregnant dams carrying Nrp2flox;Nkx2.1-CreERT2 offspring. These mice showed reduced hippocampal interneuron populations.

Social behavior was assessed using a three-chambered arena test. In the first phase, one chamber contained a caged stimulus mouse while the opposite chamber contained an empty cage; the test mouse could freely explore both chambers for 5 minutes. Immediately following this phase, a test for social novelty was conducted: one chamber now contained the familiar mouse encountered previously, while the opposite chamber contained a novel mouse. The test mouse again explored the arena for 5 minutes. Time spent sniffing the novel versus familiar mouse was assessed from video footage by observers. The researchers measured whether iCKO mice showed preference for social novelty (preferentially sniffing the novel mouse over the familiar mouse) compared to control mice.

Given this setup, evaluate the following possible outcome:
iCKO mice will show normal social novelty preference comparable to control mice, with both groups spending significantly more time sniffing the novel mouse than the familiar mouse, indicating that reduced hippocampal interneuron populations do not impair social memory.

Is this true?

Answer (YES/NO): NO